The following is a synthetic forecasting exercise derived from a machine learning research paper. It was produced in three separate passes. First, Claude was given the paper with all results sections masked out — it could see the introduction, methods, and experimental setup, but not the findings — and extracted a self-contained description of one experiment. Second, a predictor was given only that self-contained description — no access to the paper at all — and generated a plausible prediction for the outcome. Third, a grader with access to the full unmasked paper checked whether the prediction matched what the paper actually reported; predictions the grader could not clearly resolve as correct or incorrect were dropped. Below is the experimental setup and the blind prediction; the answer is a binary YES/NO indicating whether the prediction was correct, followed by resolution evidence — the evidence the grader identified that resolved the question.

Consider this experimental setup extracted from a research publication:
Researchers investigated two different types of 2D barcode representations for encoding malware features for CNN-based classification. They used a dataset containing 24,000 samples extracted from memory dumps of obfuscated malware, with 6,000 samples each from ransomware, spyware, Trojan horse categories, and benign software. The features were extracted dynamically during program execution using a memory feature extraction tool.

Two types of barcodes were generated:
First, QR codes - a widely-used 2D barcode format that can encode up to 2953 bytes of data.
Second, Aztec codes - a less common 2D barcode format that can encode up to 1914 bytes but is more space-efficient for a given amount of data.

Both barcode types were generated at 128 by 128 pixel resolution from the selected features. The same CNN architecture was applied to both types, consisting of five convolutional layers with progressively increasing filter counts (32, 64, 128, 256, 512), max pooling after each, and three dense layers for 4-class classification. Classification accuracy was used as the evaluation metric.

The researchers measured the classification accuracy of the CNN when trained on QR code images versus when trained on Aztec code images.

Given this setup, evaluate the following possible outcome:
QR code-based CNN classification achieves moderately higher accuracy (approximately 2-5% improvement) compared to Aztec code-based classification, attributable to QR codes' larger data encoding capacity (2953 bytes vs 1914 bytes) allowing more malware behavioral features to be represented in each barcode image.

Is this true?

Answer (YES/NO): NO